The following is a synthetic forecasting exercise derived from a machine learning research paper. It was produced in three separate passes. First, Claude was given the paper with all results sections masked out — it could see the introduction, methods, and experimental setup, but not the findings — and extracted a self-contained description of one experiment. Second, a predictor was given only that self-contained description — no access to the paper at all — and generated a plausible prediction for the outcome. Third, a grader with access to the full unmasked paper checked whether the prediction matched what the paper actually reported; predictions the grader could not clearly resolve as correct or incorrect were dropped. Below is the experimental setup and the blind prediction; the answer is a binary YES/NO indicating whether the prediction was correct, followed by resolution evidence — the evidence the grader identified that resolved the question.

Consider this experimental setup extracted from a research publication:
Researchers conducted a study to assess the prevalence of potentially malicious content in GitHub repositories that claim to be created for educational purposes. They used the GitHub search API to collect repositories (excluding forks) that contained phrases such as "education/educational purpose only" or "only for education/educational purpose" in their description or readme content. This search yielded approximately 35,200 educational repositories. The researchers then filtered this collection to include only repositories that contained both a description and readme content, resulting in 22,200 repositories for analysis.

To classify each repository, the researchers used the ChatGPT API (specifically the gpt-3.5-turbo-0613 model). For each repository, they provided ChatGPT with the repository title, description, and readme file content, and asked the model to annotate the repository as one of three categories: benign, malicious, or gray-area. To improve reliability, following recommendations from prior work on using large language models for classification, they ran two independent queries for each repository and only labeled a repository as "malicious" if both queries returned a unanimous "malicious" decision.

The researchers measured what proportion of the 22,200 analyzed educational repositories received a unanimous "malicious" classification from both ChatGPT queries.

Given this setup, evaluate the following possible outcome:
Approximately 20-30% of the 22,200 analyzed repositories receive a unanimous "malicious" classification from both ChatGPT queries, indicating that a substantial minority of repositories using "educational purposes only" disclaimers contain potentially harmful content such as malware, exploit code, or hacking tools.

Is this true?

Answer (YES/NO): NO